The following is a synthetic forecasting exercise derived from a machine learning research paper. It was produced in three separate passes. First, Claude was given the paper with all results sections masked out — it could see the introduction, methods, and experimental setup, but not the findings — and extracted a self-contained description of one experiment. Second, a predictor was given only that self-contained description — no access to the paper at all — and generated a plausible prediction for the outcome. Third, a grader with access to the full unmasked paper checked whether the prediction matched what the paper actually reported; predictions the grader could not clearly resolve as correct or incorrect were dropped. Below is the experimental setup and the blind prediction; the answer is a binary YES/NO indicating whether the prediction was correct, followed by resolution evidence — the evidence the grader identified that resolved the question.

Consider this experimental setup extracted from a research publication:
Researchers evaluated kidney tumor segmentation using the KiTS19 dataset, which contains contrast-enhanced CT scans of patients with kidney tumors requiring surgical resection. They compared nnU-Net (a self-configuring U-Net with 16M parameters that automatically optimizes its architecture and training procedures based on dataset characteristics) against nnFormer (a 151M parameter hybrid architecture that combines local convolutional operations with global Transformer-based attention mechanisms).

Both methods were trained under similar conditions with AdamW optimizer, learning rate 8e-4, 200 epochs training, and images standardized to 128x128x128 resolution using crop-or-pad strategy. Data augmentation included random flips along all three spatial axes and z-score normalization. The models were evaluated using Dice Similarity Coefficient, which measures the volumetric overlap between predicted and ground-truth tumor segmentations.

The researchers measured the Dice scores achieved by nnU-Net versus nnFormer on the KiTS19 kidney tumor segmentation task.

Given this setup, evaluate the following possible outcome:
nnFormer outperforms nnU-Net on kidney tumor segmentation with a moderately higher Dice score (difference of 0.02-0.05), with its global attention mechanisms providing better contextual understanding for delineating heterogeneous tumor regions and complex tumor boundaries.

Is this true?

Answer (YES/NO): NO